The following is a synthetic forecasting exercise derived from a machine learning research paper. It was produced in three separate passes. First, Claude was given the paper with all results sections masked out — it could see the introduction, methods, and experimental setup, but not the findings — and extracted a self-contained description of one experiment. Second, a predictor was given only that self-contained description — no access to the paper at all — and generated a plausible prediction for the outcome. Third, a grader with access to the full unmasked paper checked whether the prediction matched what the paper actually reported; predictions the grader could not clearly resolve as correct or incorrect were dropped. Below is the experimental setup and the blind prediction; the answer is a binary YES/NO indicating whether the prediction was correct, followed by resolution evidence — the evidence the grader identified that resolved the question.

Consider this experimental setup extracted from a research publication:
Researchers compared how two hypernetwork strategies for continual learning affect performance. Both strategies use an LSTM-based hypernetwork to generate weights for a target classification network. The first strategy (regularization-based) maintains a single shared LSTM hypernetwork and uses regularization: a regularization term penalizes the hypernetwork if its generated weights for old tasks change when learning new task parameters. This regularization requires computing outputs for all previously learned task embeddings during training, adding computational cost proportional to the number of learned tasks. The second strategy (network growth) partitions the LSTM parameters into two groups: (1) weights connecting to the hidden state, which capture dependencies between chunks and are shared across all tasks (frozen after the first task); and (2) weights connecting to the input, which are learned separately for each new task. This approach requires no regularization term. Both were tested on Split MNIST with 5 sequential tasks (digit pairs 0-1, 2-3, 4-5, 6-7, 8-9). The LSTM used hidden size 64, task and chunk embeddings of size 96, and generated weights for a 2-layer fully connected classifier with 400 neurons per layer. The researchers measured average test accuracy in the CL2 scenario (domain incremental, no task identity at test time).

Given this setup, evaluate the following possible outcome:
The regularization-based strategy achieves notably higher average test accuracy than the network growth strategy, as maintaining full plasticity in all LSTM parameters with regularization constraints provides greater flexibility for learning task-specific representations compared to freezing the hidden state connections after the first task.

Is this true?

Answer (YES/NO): NO